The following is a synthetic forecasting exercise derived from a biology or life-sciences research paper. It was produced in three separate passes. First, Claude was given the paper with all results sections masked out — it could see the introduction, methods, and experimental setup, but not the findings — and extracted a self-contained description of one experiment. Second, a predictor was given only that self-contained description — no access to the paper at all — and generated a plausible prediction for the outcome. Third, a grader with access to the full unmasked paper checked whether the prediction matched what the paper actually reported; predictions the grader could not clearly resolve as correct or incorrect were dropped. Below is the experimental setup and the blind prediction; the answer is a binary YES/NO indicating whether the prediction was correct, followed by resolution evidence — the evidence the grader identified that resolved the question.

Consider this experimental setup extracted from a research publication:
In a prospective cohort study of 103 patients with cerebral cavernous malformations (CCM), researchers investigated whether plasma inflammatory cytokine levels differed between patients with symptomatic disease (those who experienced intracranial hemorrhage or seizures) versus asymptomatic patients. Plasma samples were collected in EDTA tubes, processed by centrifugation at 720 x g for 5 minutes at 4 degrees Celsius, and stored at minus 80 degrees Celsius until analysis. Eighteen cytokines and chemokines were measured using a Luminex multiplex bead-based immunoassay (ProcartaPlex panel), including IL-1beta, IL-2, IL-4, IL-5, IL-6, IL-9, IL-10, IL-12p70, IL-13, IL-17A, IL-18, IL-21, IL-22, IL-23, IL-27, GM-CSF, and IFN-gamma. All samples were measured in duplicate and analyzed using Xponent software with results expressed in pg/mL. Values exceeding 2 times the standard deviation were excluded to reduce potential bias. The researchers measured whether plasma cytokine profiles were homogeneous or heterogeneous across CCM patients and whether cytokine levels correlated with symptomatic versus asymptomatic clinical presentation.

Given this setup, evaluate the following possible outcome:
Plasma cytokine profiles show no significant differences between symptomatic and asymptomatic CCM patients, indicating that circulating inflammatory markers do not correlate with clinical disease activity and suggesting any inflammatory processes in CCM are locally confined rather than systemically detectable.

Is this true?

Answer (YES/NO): NO